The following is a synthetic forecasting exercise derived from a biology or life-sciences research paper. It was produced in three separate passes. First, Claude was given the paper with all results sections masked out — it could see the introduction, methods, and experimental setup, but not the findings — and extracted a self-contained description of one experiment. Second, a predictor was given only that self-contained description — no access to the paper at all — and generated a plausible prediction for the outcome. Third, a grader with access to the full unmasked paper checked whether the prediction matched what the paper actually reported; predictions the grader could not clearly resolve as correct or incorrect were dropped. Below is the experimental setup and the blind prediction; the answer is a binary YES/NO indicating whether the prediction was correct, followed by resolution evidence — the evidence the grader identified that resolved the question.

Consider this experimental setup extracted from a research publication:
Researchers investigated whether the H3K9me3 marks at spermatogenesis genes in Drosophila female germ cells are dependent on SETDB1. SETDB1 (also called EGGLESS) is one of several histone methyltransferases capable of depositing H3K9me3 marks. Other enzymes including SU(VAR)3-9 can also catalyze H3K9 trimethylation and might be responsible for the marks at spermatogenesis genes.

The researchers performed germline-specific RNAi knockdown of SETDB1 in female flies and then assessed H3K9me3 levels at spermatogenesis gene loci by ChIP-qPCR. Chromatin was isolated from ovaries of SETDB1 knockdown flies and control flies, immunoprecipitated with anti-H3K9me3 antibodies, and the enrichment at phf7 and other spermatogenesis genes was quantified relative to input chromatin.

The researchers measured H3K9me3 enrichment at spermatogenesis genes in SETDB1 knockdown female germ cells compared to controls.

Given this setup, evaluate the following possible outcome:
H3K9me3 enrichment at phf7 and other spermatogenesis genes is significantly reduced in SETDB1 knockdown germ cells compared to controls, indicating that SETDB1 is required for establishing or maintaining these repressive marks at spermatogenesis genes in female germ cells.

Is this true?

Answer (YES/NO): YES